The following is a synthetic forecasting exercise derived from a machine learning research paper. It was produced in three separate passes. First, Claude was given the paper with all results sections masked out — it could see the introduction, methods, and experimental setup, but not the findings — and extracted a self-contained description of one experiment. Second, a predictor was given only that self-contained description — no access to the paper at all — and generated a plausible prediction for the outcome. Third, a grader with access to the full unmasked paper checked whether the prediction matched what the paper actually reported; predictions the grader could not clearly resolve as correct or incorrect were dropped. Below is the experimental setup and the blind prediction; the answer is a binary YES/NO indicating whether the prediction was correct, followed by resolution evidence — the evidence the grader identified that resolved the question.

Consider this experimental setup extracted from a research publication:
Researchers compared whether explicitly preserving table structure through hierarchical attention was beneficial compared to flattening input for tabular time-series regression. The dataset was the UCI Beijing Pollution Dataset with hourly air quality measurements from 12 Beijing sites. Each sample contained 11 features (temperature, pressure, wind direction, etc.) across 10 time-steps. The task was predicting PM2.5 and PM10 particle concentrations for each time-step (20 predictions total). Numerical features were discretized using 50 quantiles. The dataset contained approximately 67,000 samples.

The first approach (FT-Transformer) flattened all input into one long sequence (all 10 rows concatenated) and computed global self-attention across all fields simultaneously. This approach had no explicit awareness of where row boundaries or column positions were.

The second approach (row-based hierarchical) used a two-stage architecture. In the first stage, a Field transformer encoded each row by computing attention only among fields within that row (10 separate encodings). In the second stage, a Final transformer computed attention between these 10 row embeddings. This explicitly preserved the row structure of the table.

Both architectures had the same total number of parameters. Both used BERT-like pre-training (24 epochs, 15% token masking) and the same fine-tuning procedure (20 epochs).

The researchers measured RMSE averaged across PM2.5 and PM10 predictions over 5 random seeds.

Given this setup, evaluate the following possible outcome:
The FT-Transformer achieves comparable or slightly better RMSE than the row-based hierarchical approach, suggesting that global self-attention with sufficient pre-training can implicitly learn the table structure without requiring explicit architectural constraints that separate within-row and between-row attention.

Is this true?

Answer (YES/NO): NO